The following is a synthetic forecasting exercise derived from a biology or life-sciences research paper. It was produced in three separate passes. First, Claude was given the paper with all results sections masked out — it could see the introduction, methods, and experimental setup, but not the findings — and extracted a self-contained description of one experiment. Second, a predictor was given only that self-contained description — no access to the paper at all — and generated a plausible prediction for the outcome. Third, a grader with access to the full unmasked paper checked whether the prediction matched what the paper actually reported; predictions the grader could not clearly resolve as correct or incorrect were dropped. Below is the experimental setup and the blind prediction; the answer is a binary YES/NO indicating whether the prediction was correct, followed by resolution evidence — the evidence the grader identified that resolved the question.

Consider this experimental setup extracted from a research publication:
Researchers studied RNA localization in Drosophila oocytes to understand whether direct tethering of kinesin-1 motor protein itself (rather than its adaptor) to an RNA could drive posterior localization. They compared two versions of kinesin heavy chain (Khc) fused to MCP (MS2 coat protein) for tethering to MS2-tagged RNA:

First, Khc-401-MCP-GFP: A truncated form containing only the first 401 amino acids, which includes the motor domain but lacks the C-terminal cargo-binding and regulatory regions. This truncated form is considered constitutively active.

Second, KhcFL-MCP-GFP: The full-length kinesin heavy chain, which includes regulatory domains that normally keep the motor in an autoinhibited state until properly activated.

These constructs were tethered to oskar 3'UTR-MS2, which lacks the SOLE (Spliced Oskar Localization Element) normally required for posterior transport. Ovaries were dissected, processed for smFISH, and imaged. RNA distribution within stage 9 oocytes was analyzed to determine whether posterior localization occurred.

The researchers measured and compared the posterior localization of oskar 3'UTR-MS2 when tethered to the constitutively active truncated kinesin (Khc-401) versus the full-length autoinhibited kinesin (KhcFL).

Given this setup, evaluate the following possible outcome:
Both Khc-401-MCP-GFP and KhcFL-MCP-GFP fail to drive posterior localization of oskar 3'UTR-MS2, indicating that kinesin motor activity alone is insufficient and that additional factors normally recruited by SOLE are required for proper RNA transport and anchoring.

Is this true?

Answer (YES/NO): NO